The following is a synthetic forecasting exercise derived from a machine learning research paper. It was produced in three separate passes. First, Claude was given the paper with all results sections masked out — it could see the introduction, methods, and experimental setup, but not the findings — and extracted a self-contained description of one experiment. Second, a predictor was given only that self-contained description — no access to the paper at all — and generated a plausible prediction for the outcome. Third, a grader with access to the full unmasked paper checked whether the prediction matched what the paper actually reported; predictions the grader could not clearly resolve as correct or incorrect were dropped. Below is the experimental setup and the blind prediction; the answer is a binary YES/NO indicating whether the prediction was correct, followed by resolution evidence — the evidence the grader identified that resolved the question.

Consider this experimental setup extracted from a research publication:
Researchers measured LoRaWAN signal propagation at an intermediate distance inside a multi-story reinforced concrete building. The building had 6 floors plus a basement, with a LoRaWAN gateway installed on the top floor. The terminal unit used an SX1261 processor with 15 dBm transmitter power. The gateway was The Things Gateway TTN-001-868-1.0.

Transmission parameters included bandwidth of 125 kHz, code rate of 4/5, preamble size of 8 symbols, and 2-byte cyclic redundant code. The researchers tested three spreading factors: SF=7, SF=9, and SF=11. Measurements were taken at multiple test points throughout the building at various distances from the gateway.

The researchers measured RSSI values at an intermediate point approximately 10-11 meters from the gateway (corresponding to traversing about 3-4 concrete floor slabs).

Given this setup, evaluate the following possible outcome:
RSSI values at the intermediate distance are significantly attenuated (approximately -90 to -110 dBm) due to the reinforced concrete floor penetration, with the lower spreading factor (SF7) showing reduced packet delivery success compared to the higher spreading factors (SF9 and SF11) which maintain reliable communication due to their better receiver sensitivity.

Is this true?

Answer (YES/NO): NO